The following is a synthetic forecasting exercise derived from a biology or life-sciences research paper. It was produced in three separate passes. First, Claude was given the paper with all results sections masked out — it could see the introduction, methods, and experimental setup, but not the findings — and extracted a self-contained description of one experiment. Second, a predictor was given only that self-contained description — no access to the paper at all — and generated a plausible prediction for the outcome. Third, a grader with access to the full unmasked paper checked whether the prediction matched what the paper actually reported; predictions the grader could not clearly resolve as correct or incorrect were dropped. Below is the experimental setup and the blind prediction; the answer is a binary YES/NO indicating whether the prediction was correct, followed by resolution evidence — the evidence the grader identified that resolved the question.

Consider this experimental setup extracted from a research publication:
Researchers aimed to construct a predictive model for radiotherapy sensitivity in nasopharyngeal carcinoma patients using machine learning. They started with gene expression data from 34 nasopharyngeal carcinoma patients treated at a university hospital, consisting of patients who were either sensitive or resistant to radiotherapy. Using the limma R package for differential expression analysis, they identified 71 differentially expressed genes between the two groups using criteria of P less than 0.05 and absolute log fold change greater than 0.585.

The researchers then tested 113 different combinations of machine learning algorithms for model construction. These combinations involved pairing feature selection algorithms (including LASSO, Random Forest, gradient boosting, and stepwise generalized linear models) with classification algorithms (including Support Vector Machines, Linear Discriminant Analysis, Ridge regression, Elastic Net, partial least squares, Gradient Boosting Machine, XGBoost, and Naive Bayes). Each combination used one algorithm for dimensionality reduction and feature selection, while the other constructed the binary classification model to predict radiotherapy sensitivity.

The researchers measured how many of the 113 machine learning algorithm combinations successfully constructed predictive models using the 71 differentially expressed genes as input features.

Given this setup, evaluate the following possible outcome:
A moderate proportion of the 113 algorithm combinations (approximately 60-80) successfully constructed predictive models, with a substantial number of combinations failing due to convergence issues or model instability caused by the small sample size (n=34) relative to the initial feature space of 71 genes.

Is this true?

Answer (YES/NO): NO